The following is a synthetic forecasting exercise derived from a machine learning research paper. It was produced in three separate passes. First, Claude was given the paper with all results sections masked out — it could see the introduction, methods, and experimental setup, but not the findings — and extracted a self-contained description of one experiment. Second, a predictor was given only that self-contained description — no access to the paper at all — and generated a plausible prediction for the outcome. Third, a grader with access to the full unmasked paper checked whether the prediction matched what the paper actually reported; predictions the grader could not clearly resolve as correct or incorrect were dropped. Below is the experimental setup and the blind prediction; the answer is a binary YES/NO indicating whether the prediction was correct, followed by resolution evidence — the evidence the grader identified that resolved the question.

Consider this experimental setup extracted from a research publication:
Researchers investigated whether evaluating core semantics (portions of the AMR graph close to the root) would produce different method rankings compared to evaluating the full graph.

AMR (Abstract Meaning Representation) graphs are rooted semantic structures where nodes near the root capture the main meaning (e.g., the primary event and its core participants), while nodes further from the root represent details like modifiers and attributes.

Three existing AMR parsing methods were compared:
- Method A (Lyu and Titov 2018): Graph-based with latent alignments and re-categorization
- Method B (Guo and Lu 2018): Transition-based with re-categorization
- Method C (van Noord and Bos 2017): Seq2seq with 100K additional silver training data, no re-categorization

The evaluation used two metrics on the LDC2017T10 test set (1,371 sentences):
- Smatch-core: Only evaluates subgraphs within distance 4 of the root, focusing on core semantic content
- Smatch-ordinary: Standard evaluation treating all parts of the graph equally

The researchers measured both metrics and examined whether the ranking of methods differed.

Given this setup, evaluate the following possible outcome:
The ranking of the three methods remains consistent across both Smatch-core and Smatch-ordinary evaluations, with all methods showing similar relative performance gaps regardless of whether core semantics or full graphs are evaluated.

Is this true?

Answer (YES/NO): NO